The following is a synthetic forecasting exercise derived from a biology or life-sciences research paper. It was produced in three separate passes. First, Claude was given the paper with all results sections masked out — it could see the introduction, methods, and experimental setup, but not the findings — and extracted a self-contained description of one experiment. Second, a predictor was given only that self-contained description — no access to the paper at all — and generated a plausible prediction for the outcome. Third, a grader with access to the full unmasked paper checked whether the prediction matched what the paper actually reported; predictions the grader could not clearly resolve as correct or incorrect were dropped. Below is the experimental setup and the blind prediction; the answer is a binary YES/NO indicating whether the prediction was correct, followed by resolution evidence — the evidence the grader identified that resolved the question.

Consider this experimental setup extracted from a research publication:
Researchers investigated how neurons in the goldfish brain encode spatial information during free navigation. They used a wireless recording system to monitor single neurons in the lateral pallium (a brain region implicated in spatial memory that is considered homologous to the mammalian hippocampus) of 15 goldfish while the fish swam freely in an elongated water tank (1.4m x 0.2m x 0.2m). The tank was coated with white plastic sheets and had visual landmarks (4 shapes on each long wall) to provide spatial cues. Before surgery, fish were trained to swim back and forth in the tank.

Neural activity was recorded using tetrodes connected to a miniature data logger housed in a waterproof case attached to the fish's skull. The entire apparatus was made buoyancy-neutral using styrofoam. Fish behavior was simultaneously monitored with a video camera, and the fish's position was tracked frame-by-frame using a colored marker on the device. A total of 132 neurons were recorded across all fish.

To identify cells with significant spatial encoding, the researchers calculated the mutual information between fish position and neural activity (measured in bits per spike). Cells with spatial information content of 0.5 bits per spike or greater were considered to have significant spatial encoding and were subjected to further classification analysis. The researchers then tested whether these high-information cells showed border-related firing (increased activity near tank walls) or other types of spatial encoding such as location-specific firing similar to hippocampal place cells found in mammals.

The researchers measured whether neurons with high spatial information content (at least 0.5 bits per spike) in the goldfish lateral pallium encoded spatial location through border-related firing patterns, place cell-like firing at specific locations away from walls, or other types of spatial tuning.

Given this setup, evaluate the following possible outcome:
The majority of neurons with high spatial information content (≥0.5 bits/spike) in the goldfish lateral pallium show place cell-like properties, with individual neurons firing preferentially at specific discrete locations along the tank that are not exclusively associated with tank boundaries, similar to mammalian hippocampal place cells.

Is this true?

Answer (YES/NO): NO